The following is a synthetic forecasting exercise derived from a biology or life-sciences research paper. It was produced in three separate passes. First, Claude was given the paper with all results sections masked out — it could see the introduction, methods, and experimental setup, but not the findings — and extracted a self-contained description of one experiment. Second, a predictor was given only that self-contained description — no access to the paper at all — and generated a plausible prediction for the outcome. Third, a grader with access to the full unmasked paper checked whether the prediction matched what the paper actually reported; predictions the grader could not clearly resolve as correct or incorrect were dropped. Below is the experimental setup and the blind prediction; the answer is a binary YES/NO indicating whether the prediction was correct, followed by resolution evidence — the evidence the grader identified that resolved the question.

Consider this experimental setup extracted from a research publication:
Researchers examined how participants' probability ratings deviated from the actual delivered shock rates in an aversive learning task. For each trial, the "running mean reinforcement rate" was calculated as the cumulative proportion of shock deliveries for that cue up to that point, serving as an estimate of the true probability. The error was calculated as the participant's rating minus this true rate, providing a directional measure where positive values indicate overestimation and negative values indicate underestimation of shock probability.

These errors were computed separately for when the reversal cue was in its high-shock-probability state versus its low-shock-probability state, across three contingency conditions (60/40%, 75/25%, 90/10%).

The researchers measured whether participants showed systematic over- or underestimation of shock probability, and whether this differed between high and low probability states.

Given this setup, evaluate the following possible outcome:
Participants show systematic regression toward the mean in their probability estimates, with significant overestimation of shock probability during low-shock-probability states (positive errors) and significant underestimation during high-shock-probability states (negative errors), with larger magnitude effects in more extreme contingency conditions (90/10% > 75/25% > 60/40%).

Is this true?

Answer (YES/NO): NO